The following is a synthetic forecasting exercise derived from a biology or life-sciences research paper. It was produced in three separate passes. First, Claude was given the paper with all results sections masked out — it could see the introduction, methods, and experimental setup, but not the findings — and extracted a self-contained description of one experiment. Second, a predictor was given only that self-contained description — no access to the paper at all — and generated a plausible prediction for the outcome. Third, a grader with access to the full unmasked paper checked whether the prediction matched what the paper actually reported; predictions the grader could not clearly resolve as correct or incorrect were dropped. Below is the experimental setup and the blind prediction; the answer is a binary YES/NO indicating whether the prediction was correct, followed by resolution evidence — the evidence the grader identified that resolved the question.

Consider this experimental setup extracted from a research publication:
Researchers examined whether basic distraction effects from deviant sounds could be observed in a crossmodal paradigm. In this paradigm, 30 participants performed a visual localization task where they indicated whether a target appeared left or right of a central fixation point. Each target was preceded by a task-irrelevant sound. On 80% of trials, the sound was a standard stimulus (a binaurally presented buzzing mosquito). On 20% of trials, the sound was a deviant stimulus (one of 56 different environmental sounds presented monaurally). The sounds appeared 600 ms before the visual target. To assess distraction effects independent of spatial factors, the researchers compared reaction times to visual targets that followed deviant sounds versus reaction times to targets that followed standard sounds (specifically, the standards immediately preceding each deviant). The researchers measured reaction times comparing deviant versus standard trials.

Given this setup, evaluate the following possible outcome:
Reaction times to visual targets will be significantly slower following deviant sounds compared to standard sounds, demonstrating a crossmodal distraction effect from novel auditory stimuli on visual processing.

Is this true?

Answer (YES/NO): YES